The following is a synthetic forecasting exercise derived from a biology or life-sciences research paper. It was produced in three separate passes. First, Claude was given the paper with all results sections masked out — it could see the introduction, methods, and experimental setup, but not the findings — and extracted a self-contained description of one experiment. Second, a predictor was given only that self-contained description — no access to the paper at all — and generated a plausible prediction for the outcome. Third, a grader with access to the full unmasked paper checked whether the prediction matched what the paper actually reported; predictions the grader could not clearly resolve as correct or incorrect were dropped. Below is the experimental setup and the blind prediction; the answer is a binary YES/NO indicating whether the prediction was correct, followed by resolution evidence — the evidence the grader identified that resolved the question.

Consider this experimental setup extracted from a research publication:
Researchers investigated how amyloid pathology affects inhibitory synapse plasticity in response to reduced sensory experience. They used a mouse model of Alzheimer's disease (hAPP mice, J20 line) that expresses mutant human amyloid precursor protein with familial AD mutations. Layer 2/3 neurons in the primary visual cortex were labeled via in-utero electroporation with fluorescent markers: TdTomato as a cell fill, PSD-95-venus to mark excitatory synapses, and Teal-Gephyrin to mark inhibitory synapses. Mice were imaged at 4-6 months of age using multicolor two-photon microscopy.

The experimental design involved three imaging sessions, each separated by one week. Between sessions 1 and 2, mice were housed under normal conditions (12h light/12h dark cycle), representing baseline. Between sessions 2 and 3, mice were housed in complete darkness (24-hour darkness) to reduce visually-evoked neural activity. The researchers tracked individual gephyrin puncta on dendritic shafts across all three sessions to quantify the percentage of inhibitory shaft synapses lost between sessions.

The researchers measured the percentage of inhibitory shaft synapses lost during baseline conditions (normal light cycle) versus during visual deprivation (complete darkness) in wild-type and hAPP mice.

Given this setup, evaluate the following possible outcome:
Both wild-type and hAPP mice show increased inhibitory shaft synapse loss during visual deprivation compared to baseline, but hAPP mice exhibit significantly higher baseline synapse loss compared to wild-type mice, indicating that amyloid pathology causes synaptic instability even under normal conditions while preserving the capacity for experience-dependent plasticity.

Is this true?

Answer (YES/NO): NO